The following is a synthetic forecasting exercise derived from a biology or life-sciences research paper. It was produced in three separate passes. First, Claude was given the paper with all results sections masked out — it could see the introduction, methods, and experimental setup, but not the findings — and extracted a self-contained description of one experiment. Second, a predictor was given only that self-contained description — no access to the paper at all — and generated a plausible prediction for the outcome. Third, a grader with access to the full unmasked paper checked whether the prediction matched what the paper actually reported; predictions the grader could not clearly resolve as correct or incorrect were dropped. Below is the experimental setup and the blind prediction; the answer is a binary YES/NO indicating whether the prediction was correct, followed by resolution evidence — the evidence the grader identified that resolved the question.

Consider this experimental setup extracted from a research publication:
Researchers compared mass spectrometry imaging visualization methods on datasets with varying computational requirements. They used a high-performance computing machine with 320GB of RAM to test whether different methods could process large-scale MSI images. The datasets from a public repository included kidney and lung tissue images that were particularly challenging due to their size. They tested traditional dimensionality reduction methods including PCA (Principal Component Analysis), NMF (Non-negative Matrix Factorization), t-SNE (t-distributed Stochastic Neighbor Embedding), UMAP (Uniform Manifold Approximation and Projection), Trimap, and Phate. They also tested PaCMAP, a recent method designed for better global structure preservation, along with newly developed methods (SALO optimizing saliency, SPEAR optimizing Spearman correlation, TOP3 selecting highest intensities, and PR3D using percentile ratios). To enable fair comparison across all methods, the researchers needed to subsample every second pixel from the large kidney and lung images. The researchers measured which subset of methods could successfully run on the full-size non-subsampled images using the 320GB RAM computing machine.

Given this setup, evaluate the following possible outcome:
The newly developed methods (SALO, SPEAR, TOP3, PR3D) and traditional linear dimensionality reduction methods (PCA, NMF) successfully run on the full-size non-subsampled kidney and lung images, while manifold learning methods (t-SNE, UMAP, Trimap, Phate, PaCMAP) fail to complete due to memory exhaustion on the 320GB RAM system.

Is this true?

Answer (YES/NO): NO